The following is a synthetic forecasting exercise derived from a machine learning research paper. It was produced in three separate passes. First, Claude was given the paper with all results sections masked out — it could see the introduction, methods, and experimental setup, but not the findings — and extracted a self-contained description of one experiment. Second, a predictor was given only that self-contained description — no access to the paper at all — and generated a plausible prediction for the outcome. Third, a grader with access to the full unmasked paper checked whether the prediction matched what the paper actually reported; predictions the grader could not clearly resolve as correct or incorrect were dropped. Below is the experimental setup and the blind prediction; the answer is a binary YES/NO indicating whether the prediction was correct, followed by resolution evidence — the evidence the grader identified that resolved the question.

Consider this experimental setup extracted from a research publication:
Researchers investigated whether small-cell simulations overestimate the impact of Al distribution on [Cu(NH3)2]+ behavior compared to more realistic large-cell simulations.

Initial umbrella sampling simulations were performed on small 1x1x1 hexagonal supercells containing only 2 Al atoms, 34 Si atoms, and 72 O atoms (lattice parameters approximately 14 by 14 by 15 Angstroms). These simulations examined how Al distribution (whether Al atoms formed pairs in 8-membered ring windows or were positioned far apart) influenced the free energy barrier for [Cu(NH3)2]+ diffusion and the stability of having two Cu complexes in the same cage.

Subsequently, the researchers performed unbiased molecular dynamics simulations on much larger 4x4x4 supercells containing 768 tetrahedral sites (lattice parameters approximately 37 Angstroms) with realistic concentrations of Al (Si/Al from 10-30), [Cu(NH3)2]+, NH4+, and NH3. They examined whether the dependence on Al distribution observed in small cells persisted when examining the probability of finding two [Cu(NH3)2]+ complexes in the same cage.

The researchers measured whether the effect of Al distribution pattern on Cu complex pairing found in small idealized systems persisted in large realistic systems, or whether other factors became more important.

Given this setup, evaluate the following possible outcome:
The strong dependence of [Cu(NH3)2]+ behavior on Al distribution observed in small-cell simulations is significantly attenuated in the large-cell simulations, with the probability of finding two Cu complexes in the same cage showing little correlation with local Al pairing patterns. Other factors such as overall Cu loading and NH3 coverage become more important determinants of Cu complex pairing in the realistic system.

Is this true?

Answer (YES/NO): YES